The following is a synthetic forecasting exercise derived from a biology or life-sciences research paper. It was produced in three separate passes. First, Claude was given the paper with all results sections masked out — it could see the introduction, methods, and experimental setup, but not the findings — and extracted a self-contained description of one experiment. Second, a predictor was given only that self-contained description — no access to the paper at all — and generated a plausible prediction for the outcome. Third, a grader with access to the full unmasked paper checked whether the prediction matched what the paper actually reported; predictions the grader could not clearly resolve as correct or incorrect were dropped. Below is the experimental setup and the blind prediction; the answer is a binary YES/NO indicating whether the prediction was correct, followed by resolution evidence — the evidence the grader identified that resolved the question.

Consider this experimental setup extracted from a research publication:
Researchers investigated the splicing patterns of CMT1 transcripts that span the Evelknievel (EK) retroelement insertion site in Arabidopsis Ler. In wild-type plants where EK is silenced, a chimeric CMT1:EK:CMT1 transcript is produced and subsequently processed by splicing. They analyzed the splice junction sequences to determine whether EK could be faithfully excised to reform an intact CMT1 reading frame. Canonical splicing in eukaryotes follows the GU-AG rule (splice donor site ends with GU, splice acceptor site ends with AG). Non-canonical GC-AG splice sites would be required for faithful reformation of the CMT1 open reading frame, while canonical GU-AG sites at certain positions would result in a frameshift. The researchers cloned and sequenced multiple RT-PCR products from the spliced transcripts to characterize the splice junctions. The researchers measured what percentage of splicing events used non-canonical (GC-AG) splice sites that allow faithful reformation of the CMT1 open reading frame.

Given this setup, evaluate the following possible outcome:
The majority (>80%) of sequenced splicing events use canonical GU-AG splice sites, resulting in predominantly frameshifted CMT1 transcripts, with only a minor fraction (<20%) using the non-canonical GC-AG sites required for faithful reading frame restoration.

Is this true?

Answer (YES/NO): NO